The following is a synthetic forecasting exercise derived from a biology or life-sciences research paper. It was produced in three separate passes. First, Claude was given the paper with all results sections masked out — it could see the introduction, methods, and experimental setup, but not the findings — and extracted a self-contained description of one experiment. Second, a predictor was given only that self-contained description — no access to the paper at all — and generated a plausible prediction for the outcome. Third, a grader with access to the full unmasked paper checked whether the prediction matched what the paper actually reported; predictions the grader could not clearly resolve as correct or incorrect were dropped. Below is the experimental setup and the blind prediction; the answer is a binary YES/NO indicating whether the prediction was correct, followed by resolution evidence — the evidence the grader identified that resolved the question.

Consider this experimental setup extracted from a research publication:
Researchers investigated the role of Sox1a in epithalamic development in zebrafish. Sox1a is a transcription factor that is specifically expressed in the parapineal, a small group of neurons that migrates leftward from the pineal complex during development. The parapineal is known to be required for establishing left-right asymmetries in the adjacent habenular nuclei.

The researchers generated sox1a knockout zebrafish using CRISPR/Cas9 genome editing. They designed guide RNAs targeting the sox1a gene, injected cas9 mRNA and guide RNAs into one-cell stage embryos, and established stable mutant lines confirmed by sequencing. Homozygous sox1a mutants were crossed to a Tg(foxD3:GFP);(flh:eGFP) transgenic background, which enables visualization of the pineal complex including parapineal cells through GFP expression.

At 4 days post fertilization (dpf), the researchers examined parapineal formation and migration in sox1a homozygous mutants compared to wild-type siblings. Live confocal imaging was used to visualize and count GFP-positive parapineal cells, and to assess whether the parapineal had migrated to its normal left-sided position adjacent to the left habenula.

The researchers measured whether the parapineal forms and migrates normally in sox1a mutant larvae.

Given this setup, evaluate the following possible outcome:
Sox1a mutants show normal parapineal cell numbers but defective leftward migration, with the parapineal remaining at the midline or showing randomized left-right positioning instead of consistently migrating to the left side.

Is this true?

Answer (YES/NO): NO